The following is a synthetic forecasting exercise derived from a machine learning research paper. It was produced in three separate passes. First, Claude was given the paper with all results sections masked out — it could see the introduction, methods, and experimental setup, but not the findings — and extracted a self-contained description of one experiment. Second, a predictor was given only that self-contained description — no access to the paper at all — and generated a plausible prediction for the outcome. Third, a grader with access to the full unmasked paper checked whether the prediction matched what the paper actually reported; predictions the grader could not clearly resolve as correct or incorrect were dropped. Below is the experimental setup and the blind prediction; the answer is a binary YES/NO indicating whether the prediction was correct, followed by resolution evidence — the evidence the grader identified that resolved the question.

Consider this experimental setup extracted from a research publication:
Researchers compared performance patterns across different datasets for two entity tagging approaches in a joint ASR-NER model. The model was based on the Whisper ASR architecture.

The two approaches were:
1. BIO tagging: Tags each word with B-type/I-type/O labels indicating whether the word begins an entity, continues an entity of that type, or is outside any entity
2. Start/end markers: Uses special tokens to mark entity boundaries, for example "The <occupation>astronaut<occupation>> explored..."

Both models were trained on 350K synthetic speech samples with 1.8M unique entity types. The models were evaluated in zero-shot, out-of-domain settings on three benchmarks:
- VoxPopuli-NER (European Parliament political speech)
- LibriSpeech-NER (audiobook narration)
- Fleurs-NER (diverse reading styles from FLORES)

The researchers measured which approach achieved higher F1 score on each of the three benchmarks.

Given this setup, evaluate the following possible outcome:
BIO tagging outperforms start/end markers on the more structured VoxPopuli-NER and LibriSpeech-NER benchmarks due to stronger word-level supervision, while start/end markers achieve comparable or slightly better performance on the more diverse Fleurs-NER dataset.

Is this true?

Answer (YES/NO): NO